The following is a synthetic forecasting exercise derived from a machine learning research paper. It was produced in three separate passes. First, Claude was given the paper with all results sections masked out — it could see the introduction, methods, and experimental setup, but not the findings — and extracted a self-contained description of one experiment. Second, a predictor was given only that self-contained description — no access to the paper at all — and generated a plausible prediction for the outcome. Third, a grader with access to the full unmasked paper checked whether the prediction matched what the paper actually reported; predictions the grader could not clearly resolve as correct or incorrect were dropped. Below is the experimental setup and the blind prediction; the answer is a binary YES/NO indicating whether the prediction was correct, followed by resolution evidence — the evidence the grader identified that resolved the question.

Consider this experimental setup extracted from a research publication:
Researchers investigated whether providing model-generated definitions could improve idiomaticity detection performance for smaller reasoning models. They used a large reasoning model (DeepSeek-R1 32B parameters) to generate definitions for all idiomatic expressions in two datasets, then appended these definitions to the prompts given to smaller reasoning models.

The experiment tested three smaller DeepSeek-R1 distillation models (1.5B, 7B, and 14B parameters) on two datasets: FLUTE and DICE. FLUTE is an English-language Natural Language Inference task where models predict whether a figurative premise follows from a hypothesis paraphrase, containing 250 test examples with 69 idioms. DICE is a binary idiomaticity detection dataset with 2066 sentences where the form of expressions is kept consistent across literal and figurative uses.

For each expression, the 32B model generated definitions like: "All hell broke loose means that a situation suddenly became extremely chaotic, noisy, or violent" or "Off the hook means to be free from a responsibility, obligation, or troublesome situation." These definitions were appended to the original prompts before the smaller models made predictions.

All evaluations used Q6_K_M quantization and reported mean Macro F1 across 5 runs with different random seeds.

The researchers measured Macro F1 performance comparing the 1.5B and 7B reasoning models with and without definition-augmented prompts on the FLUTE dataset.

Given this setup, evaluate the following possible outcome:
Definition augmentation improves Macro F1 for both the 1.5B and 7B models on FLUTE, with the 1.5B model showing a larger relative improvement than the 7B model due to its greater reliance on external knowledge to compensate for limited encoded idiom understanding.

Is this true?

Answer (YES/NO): YES